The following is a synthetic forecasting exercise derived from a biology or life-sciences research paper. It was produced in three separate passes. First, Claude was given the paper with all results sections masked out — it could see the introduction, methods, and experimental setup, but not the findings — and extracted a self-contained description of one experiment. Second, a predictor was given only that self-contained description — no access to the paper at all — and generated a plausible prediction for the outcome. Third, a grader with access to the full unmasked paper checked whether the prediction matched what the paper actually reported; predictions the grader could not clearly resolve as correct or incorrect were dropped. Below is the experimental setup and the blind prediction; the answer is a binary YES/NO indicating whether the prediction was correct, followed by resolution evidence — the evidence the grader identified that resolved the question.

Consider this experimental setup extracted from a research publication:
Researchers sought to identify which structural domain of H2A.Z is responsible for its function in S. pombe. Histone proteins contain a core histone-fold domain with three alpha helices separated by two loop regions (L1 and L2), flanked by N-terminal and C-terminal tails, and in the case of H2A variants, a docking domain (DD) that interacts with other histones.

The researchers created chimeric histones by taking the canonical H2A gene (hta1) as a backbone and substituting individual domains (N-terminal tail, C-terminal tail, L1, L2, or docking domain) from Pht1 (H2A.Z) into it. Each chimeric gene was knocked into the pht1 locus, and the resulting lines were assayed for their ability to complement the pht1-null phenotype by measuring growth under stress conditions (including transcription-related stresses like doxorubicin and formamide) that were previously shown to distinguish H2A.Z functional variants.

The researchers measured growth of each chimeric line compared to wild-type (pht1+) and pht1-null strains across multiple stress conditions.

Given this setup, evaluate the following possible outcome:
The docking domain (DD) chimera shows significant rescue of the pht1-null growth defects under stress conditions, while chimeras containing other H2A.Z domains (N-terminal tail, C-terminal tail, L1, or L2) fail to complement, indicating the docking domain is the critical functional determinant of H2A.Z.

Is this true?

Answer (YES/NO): NO